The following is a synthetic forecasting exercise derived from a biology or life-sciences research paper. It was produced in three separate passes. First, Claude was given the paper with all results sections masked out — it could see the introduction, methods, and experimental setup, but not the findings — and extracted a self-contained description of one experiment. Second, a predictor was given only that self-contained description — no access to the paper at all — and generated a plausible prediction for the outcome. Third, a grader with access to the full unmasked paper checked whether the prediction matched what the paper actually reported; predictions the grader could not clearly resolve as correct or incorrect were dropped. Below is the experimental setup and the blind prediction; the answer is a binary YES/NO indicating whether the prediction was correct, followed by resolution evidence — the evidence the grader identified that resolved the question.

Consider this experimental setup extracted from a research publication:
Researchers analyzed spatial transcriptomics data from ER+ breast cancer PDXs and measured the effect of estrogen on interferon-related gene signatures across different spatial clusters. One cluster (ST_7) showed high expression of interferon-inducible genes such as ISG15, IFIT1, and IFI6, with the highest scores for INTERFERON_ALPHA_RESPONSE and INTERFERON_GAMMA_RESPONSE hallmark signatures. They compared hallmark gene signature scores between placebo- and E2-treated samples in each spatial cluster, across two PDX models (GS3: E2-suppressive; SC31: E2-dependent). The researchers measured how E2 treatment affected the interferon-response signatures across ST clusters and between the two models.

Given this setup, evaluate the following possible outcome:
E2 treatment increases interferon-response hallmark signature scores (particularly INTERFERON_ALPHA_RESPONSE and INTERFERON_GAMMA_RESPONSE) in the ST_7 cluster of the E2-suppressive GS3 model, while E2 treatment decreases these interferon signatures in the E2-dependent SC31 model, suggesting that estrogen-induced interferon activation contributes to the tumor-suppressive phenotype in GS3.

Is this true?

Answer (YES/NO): NO